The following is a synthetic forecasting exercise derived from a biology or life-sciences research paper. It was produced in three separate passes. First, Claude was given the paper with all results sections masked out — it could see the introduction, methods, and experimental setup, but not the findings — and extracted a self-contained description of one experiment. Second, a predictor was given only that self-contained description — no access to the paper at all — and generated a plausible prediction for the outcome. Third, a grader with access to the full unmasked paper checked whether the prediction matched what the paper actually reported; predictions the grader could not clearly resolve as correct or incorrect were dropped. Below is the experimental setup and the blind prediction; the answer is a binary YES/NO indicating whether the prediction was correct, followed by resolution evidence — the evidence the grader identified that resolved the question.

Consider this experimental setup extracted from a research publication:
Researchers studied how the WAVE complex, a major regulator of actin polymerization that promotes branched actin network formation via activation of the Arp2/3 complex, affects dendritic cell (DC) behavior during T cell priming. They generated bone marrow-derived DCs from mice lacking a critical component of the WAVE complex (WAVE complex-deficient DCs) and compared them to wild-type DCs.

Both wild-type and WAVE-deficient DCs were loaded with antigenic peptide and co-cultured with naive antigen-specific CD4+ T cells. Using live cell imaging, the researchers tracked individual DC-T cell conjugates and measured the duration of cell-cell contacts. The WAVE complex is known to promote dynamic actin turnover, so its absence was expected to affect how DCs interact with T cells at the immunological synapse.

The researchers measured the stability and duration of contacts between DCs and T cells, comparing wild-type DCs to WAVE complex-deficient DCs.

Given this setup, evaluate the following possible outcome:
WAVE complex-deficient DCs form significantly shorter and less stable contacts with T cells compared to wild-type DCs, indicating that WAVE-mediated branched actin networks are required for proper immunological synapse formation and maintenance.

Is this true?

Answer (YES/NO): NO